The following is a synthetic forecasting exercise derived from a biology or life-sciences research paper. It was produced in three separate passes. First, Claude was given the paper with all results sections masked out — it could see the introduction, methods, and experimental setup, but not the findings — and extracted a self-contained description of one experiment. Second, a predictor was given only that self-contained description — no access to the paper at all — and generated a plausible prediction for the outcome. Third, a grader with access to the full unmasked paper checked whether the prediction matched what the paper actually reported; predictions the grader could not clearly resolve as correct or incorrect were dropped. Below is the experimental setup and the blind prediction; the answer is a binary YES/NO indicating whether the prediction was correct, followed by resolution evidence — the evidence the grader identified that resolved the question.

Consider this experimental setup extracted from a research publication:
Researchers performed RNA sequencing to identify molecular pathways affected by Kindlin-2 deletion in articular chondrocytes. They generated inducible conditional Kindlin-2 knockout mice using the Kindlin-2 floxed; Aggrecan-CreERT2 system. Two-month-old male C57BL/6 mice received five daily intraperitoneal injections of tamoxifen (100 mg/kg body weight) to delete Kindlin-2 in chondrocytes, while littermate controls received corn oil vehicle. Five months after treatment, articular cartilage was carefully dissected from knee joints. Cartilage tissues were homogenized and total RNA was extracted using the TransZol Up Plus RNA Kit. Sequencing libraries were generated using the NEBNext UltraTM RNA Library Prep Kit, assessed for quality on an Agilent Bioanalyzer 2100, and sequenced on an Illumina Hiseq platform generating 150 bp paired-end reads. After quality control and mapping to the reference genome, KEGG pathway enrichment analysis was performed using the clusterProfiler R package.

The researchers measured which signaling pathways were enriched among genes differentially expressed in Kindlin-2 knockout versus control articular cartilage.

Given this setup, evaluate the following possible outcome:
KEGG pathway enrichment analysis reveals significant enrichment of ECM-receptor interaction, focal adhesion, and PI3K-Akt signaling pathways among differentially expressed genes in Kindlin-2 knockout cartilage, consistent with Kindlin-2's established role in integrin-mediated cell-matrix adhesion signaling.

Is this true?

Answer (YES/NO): NO